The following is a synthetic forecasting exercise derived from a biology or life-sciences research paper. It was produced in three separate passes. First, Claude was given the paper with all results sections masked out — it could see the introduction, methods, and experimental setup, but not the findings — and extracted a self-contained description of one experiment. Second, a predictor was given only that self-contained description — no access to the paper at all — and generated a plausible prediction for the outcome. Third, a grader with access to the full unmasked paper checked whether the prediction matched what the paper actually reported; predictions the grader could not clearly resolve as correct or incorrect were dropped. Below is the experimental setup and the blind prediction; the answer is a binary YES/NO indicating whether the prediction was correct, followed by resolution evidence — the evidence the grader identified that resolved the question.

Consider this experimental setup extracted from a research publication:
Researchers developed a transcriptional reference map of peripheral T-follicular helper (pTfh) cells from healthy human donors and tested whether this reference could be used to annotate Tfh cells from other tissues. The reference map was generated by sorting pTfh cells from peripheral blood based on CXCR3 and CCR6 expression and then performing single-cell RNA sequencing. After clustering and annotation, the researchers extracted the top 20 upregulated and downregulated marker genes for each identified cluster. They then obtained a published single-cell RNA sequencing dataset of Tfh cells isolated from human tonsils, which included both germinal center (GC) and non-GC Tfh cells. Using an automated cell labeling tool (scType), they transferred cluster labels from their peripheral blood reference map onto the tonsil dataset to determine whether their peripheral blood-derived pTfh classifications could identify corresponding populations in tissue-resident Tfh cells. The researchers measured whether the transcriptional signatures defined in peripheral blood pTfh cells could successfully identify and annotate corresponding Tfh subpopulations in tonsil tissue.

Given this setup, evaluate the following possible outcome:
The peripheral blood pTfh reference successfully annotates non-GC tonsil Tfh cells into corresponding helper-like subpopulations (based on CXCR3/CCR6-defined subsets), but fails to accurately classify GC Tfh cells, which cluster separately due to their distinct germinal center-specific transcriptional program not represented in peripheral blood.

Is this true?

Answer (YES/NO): NO